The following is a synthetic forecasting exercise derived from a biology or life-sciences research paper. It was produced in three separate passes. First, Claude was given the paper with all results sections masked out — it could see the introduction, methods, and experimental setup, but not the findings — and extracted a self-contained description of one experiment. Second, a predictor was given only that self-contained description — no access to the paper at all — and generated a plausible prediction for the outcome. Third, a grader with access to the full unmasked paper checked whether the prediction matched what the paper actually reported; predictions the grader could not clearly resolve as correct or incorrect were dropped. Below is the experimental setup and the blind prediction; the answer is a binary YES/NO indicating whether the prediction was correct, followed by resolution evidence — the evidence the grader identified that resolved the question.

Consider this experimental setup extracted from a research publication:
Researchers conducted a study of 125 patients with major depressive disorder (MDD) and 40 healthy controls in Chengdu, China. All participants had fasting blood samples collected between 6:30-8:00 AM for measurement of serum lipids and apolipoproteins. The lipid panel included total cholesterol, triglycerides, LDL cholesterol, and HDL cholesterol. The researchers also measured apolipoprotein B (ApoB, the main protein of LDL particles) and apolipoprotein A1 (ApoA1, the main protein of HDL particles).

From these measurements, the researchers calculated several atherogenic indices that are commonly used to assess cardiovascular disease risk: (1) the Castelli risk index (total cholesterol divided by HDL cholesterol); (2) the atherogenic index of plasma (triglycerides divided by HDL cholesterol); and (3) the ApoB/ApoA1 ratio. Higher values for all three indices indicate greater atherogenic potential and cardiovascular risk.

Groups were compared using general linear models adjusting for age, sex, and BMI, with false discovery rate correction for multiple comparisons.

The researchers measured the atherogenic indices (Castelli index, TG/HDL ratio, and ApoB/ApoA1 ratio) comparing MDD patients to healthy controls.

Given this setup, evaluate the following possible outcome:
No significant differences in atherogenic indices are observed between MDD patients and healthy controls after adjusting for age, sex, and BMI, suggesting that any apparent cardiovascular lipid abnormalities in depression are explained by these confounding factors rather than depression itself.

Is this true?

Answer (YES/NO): NO